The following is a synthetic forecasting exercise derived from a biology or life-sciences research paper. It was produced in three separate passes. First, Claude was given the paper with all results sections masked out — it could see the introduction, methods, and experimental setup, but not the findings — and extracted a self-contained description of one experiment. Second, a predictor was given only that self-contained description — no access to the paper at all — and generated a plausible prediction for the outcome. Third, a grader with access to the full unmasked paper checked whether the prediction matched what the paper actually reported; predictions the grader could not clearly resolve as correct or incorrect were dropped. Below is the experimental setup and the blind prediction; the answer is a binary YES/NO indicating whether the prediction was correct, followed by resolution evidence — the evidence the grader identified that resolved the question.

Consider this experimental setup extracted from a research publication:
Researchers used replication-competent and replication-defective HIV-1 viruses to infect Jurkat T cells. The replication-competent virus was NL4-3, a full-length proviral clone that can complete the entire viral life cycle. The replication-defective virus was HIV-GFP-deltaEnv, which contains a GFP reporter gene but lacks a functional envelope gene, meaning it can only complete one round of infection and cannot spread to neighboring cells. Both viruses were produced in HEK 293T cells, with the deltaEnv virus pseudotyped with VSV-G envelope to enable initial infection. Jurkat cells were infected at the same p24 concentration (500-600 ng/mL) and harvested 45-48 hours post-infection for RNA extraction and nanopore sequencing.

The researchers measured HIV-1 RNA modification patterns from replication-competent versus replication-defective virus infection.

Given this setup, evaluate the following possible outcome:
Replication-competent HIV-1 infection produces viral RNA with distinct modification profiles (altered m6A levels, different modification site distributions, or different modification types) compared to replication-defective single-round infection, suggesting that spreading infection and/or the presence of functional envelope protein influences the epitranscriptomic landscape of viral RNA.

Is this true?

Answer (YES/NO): NO